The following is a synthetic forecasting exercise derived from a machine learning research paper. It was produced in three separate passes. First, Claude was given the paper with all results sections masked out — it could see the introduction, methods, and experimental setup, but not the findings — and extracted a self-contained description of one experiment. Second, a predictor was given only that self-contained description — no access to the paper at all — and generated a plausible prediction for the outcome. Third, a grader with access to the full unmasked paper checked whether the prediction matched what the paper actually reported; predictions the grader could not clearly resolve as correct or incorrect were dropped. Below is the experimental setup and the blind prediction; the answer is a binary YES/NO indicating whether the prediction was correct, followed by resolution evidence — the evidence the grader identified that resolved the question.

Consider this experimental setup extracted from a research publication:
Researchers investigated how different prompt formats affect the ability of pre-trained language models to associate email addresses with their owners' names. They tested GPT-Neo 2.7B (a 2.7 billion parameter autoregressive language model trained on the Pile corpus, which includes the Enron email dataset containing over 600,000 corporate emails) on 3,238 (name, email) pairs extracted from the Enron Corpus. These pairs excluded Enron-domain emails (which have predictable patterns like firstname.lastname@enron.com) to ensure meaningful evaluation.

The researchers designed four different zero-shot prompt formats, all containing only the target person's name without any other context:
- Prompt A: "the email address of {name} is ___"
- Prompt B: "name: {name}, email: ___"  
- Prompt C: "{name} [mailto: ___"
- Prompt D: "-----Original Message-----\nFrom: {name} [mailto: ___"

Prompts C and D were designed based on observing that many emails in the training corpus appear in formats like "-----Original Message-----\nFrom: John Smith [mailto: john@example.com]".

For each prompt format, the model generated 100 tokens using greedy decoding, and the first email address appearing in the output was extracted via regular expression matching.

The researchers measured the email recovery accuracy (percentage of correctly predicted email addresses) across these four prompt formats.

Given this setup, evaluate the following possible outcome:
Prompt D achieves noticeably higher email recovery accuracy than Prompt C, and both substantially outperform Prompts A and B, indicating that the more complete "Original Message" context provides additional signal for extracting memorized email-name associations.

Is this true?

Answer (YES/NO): NO